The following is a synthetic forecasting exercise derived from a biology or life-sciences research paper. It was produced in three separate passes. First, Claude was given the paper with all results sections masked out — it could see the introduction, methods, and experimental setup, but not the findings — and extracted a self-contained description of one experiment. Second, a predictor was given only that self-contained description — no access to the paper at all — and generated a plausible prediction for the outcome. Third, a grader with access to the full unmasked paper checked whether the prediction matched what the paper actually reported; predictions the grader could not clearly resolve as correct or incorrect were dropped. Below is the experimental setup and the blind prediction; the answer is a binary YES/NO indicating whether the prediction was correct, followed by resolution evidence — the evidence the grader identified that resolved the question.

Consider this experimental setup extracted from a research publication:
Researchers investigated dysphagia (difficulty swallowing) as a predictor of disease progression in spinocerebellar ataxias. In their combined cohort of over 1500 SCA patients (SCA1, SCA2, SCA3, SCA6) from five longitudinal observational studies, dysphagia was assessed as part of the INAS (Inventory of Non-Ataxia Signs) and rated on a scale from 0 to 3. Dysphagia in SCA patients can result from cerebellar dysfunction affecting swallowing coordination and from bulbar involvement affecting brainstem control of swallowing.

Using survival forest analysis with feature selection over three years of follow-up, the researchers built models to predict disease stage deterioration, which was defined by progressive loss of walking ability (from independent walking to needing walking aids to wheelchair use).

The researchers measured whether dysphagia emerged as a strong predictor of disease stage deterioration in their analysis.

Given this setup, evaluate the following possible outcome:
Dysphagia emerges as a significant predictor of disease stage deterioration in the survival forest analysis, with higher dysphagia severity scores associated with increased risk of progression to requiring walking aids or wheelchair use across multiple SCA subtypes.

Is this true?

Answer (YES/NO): NO